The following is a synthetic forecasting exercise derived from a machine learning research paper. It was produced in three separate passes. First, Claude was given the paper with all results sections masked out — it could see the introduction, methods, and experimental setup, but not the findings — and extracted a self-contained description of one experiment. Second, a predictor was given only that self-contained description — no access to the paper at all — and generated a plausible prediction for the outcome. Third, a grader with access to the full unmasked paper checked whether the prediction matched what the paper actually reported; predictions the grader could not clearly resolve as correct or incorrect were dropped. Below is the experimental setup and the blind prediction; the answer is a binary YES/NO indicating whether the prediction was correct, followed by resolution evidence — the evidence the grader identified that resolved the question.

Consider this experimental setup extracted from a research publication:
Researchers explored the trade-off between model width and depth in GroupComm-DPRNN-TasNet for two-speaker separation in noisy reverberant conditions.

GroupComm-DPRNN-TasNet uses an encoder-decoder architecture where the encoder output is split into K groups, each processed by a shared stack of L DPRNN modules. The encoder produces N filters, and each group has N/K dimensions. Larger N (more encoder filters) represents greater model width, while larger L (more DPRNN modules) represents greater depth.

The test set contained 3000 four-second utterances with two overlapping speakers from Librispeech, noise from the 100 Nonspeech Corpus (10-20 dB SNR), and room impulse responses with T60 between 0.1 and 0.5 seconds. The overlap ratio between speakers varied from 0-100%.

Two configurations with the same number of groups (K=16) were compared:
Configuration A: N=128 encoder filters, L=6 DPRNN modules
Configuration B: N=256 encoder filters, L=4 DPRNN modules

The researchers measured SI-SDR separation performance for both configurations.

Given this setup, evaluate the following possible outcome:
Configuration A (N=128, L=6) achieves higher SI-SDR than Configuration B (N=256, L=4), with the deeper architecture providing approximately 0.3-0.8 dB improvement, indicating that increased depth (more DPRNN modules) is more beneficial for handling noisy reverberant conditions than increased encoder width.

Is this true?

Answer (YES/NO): NO